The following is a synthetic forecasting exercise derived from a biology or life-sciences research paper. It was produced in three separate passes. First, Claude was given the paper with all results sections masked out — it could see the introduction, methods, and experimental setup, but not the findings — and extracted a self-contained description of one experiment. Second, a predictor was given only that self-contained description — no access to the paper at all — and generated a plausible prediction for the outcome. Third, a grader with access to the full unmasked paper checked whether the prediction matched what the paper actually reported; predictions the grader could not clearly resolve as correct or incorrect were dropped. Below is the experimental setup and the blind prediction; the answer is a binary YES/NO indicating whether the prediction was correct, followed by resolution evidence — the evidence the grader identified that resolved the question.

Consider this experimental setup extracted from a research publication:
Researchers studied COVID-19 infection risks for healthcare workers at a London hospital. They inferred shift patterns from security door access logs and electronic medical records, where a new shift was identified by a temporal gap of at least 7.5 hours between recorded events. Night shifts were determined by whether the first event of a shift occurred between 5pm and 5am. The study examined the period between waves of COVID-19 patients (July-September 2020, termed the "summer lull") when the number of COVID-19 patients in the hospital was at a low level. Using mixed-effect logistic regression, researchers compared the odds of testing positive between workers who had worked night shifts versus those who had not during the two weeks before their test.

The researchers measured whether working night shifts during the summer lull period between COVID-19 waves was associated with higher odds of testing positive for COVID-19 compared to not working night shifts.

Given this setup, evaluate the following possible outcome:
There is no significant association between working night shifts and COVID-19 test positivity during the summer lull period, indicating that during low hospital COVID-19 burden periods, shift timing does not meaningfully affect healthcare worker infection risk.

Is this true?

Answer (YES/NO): NO